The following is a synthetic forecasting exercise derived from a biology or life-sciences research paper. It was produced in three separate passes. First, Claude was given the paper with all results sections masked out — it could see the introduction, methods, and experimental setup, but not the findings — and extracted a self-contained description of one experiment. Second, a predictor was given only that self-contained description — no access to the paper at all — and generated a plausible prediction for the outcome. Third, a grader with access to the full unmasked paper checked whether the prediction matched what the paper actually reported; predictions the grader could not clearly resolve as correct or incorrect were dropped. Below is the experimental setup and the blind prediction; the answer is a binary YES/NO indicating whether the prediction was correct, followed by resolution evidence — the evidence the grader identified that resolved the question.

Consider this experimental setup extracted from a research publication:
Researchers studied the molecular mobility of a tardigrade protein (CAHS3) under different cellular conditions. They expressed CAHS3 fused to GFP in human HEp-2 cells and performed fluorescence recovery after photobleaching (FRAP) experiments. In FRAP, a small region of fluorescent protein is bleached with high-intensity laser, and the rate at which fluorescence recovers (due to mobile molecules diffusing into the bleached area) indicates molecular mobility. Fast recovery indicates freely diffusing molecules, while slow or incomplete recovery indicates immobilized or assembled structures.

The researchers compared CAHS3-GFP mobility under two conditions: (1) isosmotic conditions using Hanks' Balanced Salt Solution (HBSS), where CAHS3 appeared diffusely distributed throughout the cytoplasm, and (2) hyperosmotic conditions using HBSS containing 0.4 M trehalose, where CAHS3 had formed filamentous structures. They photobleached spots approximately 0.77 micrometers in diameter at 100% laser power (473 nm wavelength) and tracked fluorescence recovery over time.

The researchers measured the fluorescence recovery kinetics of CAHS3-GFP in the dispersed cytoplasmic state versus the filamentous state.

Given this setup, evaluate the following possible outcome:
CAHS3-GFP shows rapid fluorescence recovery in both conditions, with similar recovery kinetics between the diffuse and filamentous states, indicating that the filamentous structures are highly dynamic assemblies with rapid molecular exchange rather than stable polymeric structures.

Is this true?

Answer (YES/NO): NO